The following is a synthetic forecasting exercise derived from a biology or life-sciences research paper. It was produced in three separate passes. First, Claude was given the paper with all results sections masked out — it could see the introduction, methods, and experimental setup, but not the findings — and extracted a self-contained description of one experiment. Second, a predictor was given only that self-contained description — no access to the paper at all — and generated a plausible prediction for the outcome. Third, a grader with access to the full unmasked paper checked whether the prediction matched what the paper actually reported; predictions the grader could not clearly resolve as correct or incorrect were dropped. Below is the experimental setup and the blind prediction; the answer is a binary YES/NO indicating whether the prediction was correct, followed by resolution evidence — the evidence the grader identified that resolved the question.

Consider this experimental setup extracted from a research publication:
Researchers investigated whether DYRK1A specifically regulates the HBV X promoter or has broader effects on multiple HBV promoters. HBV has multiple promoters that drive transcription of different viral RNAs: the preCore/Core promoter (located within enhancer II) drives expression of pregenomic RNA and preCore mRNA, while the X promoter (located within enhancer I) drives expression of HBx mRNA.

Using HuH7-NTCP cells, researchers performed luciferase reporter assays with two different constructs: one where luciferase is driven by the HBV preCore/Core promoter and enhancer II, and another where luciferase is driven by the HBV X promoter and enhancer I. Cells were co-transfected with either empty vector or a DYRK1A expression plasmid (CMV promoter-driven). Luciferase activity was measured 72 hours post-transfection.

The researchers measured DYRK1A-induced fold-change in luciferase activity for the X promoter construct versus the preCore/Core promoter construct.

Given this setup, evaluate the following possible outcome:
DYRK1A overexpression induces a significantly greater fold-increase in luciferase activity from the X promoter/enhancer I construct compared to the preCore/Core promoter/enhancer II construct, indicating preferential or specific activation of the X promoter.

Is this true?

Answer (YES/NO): YES